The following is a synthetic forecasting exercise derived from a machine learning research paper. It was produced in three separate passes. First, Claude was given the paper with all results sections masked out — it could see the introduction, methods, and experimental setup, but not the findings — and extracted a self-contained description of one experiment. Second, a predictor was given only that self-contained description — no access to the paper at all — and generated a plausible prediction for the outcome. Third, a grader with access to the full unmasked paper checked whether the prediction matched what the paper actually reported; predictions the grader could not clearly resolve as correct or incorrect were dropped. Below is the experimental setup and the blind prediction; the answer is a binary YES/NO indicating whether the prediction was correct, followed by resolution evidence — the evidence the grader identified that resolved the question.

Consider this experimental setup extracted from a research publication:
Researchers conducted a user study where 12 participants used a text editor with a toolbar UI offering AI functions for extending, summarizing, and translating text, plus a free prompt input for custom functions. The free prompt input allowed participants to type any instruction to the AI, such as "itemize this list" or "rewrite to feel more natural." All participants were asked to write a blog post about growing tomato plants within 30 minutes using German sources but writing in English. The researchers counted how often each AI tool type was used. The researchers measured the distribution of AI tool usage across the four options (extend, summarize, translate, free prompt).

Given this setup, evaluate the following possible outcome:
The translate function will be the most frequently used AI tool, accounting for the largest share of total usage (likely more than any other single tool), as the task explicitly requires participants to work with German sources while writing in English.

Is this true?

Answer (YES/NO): NO